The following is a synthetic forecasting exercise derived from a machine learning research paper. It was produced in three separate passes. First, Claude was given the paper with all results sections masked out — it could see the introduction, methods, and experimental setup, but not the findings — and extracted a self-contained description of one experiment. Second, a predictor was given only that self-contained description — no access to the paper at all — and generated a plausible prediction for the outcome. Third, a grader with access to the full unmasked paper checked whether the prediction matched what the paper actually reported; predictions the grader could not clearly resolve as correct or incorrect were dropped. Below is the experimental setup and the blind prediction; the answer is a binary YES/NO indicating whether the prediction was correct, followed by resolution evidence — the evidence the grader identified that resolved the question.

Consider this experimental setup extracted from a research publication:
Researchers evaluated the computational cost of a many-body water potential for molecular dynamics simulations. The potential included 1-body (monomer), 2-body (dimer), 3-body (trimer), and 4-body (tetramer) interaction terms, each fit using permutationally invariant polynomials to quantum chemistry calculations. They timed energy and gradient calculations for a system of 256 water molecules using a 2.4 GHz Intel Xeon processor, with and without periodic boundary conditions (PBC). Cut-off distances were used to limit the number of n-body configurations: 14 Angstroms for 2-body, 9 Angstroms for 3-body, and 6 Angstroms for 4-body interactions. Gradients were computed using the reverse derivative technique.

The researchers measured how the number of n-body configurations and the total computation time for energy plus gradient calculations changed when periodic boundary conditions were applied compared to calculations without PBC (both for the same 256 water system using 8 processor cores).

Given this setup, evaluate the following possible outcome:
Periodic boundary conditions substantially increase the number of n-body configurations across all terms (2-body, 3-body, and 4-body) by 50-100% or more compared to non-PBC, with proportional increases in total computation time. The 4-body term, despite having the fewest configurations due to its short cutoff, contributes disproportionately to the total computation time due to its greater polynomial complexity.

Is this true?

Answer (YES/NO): NO